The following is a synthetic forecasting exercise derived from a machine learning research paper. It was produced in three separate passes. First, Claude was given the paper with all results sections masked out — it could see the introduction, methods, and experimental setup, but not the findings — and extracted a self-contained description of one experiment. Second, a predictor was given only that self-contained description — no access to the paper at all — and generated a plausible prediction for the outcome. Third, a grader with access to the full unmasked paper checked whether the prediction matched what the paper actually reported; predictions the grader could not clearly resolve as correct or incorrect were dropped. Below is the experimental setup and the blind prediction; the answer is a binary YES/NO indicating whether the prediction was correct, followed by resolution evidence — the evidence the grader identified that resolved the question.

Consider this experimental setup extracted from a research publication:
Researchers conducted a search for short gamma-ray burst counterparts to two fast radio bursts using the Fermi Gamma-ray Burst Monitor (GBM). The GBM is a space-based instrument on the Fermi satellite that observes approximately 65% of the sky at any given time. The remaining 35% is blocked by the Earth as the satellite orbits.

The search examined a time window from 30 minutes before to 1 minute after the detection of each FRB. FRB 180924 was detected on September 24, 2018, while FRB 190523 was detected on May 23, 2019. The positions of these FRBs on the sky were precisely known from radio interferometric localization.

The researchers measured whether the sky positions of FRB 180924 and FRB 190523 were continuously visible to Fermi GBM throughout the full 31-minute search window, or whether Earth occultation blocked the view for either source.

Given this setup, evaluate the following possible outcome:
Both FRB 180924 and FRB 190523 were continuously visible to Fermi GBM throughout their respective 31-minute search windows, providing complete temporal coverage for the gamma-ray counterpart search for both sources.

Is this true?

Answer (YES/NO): NO